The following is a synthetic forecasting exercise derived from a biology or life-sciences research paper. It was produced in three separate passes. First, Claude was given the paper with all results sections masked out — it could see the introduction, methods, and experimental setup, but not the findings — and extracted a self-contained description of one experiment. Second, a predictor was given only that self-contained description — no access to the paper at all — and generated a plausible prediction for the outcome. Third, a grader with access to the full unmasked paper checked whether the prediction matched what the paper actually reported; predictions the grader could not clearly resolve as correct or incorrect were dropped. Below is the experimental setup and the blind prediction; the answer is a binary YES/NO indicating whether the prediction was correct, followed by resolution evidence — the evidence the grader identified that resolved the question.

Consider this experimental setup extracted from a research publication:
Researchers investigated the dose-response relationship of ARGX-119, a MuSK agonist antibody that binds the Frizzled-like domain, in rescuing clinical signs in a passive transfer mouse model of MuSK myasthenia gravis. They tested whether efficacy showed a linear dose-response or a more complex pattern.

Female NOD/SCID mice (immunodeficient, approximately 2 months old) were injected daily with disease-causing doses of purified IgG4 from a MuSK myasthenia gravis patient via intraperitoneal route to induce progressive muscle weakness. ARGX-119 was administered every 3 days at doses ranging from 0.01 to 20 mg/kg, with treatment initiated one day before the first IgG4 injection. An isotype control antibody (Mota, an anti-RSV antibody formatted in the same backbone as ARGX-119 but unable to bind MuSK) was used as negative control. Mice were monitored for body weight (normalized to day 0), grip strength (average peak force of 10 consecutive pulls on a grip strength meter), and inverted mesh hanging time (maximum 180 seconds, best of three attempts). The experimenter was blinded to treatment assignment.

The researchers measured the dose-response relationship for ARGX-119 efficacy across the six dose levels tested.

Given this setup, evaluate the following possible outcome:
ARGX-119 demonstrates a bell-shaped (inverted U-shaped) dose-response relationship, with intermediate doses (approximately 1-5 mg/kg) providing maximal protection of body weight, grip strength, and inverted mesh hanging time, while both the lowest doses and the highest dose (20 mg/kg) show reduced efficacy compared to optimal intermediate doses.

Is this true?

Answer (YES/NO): NO